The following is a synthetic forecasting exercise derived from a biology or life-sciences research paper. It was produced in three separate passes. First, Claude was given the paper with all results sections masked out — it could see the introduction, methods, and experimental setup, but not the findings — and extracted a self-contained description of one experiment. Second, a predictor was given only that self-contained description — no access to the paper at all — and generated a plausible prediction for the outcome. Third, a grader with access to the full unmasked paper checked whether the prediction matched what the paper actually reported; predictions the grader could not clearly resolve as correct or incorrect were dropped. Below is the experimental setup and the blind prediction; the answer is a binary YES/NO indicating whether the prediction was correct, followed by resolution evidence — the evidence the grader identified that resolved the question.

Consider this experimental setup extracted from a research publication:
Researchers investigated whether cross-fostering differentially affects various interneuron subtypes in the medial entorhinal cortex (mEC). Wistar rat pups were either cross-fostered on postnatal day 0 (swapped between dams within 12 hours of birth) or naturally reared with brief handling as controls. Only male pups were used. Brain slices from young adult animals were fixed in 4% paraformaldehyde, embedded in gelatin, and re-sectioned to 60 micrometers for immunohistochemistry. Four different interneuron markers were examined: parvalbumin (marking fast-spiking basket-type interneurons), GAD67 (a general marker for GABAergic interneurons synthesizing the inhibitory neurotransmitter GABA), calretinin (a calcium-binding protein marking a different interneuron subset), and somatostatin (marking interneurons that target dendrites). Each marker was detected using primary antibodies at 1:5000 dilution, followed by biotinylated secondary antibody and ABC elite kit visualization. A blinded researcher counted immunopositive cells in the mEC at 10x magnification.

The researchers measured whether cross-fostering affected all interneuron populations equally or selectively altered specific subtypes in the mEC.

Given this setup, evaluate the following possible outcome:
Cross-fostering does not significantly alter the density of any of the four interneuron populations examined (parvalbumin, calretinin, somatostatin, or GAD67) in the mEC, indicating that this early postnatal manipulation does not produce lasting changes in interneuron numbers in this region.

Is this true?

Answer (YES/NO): NO